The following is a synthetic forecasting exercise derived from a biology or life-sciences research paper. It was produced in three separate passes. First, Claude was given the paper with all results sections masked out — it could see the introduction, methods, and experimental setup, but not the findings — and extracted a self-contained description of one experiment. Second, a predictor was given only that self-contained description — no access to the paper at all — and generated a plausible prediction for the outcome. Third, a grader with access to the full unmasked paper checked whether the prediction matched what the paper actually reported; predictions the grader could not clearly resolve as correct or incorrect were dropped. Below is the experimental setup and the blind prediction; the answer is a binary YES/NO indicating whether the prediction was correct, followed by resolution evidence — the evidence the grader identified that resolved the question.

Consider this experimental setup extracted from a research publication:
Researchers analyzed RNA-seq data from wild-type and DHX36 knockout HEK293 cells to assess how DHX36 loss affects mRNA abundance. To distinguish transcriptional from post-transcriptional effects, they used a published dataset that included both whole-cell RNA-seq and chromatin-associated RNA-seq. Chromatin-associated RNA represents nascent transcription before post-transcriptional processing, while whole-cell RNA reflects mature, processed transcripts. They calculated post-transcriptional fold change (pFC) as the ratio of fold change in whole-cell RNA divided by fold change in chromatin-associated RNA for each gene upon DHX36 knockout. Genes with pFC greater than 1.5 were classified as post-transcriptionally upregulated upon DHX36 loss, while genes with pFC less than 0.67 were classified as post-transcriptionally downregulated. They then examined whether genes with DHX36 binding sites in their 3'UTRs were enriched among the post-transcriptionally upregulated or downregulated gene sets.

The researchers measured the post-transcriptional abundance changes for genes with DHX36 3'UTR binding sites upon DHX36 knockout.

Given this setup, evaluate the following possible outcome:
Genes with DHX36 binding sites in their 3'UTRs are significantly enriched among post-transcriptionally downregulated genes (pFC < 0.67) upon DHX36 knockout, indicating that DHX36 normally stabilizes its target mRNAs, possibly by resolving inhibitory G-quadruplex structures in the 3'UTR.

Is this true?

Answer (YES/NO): NO